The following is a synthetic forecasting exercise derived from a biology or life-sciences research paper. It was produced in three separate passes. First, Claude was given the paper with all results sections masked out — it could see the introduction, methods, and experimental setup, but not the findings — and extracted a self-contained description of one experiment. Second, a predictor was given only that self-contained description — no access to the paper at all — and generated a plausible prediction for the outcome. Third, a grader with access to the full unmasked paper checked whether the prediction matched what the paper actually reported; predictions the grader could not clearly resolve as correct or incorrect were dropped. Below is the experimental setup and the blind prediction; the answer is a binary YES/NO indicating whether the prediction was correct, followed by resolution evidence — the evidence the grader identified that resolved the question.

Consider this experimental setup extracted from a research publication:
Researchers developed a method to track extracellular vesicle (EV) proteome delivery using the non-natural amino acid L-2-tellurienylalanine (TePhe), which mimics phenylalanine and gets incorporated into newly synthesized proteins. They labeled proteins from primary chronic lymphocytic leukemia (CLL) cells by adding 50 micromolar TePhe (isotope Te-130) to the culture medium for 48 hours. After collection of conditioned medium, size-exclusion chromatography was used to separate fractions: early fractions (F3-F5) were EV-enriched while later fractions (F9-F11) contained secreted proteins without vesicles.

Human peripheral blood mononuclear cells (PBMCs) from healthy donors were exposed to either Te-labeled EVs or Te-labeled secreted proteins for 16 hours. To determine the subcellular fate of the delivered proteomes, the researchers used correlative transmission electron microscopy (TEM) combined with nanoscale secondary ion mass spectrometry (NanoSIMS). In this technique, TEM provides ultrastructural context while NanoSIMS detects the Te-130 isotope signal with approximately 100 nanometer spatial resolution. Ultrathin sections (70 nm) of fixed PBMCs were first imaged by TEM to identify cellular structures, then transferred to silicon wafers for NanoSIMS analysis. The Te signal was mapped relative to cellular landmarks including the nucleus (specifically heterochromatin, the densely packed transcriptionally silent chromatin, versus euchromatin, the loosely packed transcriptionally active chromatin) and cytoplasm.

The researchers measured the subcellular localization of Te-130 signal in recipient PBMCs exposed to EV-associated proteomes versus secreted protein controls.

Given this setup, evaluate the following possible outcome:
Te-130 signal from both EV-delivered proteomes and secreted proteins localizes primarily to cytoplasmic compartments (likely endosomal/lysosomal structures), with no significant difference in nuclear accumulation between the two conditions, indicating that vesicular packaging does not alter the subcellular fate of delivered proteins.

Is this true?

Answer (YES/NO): NO